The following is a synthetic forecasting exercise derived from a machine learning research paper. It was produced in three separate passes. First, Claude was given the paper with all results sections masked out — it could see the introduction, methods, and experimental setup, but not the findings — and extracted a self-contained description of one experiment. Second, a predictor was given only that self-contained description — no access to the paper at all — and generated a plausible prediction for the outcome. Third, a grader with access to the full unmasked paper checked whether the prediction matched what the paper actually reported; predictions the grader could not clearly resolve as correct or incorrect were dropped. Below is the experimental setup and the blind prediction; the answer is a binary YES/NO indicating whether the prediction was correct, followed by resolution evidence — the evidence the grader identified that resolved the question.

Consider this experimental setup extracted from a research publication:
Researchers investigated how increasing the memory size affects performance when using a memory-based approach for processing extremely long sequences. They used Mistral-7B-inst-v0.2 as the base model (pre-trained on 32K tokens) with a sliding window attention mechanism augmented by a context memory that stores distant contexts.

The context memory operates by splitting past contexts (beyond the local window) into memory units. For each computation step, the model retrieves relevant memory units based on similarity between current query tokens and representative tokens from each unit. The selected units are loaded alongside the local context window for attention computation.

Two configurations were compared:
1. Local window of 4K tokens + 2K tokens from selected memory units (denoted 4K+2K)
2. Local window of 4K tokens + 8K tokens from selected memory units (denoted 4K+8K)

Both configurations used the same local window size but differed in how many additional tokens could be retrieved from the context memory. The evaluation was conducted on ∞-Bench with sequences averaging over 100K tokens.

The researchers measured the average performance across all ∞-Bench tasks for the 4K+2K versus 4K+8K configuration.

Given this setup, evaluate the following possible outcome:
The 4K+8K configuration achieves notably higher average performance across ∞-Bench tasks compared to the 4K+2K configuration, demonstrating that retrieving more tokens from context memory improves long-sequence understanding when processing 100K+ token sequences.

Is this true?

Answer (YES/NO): NO